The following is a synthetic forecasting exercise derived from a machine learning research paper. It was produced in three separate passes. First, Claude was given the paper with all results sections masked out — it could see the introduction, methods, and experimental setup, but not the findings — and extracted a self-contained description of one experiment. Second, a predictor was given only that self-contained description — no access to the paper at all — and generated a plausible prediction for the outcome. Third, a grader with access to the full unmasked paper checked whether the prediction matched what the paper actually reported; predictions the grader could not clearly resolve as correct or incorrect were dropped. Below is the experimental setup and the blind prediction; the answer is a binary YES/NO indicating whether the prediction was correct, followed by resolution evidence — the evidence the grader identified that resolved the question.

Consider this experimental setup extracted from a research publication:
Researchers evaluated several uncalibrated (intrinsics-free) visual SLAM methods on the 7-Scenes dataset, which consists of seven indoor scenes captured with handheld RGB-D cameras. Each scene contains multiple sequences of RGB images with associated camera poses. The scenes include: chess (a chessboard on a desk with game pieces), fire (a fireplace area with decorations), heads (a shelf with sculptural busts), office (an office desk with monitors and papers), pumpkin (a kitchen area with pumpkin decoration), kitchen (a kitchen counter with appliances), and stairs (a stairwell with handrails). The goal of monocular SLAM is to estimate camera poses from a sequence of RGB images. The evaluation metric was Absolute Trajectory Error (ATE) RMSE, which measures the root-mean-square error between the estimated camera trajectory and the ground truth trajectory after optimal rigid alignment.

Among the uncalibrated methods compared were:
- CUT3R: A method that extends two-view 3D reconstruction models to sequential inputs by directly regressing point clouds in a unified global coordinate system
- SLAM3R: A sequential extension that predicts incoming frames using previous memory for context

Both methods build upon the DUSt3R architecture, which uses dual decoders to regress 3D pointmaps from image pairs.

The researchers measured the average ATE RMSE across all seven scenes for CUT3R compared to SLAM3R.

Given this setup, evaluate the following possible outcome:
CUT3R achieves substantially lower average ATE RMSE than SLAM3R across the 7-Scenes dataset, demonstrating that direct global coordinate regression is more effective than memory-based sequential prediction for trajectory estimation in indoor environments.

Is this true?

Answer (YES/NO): NO